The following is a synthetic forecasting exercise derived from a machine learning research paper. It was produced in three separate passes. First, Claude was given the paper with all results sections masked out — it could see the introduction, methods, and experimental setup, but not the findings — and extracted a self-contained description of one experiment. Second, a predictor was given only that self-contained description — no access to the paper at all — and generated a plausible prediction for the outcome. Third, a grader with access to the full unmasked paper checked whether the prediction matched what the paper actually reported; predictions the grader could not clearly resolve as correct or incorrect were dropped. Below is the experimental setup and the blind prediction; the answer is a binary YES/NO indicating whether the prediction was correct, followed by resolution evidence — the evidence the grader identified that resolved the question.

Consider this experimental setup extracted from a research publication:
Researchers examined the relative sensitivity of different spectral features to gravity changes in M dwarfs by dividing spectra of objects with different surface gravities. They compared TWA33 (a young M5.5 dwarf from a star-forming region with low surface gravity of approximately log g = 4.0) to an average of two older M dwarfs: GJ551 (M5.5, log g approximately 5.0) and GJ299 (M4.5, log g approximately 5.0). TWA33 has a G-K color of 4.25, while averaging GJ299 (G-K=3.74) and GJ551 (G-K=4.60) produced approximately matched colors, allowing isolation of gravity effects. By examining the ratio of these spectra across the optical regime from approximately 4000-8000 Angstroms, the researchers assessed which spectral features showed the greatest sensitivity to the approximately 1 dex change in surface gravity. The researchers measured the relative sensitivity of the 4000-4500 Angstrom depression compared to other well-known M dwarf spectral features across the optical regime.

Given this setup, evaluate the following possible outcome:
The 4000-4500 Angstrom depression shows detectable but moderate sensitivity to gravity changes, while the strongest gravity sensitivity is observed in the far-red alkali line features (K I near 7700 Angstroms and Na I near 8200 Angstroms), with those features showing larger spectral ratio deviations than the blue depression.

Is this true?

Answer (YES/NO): NO